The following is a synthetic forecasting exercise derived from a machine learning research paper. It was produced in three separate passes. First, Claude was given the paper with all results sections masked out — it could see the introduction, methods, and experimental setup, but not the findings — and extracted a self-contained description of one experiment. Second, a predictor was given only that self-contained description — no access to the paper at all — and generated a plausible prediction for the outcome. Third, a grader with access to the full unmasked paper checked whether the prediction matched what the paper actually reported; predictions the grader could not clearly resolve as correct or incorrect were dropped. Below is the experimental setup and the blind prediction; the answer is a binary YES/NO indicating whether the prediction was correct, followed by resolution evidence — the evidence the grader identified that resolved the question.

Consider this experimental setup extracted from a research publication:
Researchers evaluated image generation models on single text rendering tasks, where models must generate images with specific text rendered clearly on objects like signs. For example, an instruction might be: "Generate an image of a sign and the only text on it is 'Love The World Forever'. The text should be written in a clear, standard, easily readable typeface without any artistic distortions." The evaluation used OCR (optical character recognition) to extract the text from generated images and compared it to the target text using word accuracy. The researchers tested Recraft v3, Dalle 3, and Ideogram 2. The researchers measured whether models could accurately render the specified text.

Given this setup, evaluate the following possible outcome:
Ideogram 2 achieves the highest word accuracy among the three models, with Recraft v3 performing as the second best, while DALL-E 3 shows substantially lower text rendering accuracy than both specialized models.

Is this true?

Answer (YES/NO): NO